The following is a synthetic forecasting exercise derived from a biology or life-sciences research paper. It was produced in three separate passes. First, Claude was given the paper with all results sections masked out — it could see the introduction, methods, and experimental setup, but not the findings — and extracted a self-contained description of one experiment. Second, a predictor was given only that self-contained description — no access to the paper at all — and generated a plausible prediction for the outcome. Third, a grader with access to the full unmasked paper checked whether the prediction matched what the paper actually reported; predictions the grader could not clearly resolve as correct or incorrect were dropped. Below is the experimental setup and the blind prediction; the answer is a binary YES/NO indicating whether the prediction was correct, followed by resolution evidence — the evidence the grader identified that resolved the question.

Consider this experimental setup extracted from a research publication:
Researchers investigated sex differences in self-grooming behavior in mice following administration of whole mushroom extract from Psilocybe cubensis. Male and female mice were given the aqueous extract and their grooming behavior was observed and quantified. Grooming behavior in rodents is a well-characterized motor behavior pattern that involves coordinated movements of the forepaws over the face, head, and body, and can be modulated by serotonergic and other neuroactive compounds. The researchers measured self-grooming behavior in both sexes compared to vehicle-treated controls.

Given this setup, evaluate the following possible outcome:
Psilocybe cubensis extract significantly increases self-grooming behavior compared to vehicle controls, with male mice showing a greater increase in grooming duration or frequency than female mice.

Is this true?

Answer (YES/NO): NO